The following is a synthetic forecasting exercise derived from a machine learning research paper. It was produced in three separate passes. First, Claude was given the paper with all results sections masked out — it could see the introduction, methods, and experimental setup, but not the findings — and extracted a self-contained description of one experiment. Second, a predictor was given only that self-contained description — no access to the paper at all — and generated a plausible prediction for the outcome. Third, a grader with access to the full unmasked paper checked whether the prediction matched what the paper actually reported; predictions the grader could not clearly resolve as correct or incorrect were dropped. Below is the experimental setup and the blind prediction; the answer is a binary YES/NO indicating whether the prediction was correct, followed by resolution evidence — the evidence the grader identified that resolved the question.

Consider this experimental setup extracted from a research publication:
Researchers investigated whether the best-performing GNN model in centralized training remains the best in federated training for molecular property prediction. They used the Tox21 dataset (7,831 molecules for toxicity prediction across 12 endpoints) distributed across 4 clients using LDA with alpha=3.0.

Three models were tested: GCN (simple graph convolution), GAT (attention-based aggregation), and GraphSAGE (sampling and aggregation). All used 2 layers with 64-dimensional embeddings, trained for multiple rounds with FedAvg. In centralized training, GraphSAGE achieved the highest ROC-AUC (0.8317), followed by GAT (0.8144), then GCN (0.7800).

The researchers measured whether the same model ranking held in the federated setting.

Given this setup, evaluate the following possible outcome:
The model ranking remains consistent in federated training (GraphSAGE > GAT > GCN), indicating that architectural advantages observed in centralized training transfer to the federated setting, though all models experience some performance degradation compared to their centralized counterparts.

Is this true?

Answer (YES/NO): YES